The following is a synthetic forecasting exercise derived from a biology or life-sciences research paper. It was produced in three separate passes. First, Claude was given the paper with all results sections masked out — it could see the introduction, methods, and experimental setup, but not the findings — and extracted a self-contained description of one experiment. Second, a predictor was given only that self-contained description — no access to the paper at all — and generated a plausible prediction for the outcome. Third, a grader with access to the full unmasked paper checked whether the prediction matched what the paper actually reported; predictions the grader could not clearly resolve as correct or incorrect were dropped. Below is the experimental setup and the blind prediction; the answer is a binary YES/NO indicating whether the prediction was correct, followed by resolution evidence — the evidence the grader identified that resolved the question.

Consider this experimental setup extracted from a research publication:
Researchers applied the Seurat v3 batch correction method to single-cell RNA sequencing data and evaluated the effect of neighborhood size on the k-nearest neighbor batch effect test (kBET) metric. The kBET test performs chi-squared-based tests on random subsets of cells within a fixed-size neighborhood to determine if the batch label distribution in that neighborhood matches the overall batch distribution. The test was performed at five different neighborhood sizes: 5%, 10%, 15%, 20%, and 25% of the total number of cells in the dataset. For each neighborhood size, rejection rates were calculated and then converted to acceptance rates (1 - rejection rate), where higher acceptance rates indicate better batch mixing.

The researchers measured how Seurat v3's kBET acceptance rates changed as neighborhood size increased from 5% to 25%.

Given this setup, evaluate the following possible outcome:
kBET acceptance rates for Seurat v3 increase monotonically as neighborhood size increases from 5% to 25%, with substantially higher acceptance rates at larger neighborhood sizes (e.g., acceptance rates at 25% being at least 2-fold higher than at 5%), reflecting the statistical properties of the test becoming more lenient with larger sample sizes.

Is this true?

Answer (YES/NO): NO